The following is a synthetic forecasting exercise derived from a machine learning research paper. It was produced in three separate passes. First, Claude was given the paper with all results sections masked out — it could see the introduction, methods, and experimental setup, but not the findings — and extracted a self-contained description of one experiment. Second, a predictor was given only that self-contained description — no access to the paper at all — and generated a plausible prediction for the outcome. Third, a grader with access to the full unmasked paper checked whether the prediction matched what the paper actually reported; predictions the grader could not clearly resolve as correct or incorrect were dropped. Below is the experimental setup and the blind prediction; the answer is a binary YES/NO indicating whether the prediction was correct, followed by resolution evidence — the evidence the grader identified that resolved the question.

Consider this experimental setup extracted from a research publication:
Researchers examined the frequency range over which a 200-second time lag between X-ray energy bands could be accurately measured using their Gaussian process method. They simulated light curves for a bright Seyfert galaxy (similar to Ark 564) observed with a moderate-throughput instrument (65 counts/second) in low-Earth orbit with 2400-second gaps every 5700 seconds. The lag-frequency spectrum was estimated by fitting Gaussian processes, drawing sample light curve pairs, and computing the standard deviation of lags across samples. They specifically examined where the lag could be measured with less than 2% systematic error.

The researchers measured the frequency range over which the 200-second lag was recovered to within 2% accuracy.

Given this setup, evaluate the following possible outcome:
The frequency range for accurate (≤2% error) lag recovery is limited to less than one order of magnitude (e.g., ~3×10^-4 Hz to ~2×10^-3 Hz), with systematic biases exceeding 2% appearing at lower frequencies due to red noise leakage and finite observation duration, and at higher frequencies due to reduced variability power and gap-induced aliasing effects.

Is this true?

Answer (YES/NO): YES